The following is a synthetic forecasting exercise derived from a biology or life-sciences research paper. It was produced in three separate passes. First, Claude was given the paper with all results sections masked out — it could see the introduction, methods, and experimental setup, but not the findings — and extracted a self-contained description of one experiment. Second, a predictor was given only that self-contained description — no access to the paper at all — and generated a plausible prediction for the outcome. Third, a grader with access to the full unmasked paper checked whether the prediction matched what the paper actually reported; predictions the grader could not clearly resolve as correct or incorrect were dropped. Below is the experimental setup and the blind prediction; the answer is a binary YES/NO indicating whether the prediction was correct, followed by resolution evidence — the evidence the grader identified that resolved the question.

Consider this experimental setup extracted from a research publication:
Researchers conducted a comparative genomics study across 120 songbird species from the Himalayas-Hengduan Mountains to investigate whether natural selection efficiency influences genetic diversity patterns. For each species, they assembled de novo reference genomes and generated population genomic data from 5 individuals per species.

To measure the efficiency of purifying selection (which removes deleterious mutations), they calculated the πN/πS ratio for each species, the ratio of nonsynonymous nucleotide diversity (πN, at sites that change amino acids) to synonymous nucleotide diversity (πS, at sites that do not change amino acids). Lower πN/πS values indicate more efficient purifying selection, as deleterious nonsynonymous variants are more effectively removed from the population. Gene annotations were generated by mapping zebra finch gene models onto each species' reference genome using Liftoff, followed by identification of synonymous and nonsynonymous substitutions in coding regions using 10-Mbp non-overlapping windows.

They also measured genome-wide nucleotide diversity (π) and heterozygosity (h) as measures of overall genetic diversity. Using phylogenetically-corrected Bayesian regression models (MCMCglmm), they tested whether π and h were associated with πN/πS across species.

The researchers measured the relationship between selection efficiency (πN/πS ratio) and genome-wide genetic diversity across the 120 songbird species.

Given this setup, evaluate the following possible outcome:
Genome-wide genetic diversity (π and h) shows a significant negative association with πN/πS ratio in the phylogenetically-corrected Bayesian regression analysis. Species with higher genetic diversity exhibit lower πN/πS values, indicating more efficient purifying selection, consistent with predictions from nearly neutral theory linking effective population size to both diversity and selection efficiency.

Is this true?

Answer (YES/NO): NO